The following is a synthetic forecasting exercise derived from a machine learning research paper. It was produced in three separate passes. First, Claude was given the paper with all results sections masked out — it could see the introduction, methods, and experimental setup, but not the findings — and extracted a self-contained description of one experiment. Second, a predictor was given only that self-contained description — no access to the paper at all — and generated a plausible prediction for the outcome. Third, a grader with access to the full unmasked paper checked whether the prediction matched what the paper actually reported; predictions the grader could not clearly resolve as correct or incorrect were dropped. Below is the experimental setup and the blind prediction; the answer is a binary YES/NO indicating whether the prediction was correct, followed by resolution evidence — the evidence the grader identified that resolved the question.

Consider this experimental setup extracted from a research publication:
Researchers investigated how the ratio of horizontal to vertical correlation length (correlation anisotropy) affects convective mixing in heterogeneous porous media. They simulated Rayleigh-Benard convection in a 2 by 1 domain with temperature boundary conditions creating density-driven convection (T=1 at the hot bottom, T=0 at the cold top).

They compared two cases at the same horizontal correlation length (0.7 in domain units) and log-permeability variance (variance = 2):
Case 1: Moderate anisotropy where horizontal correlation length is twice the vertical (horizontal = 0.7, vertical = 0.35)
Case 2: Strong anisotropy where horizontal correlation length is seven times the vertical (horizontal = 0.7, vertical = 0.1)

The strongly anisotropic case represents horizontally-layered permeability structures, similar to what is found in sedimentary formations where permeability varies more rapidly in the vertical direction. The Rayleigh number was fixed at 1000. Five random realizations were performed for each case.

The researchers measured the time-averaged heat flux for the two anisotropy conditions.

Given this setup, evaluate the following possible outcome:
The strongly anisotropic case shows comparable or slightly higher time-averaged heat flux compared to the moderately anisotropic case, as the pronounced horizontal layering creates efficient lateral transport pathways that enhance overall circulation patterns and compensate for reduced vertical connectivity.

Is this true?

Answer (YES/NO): NO